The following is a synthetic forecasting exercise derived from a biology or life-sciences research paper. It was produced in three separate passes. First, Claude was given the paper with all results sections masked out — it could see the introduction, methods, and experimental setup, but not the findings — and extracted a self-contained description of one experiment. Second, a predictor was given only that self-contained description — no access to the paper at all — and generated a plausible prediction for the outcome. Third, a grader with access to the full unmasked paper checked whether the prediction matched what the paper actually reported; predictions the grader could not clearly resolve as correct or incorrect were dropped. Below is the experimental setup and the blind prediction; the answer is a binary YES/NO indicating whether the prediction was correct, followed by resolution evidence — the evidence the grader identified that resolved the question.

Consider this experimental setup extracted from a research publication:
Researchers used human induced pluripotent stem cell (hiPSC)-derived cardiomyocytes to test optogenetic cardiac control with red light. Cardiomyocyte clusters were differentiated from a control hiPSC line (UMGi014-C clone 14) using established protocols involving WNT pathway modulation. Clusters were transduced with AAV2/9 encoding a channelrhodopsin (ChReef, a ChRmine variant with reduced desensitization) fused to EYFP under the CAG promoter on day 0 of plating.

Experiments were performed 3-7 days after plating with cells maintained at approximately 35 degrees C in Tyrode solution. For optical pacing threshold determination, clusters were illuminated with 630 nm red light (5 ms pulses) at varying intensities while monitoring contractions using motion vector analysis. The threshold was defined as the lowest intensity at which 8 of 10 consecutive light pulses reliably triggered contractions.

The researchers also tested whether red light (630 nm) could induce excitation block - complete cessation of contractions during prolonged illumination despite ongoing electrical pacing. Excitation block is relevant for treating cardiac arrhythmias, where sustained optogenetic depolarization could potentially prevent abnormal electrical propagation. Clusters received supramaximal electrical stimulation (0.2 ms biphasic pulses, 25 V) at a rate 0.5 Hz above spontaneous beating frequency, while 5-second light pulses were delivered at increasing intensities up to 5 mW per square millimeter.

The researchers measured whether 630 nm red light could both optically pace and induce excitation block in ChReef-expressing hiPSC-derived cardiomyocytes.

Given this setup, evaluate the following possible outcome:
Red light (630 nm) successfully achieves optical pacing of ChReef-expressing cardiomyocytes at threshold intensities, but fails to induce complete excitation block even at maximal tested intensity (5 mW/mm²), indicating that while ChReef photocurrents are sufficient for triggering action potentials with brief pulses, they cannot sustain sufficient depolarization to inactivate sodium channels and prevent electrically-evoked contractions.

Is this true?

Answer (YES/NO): NO